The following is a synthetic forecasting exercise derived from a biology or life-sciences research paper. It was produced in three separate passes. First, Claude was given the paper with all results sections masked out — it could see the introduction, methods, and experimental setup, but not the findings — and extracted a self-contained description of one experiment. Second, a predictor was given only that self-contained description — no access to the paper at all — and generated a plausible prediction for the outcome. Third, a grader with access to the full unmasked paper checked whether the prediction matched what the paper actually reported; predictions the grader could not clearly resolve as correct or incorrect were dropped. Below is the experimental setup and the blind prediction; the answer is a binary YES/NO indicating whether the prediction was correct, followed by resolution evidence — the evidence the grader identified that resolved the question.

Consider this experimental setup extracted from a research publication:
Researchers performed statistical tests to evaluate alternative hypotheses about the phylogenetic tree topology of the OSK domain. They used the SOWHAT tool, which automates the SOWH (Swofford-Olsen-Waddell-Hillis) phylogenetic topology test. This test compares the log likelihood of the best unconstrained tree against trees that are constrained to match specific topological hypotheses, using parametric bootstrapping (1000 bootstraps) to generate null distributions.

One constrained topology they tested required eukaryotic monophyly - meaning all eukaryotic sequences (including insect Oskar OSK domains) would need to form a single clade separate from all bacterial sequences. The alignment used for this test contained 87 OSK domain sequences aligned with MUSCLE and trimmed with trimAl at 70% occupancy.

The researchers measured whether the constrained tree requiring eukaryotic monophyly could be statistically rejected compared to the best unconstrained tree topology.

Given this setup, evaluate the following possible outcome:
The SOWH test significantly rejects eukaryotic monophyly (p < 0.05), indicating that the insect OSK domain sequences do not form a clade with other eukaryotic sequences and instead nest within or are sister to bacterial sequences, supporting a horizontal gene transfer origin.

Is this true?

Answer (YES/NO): YES